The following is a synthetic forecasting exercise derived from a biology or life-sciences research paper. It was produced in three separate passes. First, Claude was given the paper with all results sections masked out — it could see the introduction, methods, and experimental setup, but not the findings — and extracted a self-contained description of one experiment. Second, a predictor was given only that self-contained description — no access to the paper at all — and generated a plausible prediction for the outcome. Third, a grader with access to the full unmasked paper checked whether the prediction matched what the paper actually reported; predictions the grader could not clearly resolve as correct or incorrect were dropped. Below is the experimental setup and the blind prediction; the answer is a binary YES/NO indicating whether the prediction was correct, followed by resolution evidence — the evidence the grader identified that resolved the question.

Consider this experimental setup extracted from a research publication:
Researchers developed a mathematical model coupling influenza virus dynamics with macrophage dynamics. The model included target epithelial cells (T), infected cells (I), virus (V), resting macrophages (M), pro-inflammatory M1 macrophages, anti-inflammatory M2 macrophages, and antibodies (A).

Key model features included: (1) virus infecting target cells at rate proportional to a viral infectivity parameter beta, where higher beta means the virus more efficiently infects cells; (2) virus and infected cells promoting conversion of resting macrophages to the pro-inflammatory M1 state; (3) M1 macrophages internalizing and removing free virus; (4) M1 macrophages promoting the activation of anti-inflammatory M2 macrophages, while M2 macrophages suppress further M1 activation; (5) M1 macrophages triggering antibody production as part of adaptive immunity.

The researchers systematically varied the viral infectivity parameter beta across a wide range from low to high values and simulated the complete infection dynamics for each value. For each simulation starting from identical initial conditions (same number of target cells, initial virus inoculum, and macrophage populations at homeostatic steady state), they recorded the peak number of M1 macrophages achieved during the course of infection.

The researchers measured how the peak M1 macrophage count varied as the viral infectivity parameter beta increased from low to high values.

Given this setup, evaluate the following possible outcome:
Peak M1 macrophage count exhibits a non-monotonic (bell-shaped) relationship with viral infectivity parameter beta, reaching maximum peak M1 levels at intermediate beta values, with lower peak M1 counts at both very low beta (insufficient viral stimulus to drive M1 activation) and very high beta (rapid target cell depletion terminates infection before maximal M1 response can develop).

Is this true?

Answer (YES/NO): NO